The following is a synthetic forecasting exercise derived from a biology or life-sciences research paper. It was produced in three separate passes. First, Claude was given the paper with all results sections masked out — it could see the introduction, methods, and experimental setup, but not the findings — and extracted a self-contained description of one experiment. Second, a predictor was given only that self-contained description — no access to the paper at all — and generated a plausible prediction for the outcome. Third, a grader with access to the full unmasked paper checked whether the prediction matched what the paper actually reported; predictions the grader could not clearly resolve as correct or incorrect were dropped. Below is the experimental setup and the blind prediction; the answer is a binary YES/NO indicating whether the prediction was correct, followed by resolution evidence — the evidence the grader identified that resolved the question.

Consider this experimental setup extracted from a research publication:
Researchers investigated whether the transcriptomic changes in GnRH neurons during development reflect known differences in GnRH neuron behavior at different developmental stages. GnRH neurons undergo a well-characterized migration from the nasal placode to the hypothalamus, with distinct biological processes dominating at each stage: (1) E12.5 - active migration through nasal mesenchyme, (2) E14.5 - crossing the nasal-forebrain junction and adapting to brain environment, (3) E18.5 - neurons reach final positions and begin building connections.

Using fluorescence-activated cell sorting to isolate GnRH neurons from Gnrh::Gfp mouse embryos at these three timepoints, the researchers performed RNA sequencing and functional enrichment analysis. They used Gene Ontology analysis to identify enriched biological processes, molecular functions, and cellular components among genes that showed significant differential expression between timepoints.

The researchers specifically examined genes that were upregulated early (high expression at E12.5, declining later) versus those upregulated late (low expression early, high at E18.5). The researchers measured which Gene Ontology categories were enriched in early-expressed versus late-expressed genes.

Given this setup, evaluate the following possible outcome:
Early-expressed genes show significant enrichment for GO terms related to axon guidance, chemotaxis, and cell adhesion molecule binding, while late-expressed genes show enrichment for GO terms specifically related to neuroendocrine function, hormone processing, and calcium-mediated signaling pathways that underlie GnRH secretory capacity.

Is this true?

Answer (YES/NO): NO